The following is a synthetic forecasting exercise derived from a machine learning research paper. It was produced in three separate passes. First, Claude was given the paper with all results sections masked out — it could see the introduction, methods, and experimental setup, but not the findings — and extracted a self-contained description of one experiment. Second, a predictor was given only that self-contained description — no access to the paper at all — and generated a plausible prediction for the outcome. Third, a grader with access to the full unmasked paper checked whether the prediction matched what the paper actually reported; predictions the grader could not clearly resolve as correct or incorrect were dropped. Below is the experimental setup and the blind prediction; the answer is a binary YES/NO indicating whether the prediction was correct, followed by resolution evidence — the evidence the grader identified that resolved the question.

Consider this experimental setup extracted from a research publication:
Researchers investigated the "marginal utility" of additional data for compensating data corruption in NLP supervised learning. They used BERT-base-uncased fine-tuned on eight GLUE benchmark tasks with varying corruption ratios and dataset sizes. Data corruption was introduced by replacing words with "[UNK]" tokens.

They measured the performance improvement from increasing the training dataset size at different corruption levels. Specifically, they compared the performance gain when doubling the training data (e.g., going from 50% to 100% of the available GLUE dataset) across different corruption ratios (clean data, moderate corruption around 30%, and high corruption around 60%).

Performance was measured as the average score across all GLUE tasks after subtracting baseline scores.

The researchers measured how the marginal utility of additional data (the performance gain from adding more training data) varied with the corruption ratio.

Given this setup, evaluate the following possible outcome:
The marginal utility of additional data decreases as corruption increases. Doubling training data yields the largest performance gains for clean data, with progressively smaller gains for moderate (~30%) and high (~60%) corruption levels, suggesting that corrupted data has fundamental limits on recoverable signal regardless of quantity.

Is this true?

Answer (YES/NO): YES